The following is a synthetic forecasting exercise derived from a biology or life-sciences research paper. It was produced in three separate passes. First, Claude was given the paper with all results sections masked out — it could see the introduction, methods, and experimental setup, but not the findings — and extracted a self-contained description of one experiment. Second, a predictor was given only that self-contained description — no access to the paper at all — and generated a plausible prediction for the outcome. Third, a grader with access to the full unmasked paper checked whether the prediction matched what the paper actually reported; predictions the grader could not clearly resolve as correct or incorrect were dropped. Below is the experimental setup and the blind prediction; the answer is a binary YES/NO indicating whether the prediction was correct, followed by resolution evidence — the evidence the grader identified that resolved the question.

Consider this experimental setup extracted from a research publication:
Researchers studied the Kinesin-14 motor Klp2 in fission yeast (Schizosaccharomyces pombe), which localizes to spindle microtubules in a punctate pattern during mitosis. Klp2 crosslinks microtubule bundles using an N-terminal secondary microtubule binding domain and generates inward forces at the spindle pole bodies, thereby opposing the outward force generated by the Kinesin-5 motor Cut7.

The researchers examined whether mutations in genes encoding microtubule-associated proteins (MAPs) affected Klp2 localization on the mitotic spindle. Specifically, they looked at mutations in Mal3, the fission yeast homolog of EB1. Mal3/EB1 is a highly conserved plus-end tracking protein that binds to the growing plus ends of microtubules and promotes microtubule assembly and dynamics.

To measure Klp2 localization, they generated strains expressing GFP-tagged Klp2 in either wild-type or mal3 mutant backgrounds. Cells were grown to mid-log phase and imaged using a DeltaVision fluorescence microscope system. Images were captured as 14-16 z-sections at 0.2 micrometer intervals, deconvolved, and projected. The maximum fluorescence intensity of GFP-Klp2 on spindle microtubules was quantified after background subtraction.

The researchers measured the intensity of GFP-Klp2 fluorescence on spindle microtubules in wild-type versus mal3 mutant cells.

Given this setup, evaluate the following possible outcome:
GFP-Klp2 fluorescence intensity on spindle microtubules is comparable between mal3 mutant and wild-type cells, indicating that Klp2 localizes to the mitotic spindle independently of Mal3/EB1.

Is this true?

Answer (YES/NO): NO